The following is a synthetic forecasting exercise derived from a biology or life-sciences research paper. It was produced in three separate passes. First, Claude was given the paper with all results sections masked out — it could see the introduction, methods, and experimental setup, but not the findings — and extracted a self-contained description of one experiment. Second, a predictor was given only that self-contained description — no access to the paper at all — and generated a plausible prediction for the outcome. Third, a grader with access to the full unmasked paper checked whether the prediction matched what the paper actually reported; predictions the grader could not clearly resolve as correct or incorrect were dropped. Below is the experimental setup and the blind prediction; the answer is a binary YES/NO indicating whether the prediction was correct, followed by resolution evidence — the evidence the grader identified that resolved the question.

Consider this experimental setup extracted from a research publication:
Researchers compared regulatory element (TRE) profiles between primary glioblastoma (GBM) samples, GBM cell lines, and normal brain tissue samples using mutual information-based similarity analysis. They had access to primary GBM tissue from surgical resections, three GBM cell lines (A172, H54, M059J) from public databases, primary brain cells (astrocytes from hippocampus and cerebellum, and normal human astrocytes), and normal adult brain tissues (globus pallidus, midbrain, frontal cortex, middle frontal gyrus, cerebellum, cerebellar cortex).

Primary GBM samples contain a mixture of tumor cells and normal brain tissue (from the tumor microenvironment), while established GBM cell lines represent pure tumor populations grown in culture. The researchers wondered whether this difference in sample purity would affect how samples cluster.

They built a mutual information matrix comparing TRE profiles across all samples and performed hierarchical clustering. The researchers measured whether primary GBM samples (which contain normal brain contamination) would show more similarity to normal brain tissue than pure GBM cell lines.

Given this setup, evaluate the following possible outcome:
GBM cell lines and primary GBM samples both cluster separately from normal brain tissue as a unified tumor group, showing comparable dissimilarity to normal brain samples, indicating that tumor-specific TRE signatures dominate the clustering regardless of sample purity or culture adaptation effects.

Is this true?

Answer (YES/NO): NO